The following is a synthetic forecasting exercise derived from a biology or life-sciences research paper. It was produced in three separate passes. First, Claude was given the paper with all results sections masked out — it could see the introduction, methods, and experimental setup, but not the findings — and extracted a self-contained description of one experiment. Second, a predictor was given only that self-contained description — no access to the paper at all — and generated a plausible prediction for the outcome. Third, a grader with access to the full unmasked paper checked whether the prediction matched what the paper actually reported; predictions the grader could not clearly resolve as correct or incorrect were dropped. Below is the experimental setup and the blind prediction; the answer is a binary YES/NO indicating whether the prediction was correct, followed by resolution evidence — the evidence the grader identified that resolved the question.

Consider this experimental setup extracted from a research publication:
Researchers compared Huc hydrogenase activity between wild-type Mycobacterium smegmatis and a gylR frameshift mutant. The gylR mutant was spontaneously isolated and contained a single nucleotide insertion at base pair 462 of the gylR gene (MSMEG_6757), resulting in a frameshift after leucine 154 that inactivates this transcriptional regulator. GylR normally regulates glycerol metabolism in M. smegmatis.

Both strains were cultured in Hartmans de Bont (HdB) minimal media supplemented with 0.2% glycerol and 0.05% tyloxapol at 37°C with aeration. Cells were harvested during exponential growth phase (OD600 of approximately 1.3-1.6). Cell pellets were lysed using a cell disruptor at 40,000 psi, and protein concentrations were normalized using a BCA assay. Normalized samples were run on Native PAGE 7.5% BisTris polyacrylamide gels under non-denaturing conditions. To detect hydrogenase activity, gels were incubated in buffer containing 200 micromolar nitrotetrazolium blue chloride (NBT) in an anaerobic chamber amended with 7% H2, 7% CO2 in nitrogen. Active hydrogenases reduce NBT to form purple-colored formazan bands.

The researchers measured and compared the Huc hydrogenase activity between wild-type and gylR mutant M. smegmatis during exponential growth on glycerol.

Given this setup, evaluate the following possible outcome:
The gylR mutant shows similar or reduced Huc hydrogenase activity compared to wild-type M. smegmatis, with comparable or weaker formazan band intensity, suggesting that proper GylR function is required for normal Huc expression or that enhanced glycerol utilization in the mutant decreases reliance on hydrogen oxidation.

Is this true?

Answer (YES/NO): NO